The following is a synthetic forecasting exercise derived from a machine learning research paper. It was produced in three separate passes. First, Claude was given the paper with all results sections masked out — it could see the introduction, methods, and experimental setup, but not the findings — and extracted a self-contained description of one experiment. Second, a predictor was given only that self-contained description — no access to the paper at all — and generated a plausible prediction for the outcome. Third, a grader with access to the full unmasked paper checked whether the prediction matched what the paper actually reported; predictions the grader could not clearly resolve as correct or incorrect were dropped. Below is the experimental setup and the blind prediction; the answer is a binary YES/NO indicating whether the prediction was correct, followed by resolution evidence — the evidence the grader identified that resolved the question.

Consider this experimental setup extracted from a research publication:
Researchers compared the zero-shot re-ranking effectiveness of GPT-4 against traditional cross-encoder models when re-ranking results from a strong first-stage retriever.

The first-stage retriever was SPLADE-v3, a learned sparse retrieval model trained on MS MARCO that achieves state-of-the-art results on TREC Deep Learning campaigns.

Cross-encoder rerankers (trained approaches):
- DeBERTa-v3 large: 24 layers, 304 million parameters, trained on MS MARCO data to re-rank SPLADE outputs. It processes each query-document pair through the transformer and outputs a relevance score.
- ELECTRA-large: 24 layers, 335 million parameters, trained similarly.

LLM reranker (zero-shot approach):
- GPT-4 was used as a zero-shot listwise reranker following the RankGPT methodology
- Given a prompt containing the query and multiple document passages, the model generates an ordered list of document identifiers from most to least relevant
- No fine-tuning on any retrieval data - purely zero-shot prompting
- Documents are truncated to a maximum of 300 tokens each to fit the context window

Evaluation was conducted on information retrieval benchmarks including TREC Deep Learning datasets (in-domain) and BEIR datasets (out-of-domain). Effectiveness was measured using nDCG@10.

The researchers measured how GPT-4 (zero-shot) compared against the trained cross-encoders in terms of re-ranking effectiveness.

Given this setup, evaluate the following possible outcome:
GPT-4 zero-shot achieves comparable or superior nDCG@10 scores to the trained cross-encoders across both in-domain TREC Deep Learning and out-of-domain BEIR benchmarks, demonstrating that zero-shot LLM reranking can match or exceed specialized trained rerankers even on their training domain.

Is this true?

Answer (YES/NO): YES